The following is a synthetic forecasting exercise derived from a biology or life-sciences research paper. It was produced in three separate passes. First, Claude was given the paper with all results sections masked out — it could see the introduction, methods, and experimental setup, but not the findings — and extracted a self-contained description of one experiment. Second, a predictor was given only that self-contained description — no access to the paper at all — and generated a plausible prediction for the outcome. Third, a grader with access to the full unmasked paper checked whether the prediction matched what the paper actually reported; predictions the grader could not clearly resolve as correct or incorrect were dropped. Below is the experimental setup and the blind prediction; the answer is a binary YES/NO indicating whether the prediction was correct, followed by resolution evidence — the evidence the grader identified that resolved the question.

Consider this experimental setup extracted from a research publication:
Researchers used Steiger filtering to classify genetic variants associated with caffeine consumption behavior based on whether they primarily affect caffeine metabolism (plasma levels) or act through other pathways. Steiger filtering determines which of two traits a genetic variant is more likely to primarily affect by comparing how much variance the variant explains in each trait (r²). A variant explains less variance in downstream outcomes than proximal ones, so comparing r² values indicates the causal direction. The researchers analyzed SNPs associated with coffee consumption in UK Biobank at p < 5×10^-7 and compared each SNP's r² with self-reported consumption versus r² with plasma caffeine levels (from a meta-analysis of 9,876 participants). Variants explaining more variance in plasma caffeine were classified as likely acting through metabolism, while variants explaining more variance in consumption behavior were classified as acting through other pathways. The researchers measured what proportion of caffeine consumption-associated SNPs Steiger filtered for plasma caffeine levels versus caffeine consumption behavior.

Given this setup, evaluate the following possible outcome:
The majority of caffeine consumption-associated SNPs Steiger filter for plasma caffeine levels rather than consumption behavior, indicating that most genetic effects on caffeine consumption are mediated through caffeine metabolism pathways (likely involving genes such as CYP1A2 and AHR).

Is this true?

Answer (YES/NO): YES